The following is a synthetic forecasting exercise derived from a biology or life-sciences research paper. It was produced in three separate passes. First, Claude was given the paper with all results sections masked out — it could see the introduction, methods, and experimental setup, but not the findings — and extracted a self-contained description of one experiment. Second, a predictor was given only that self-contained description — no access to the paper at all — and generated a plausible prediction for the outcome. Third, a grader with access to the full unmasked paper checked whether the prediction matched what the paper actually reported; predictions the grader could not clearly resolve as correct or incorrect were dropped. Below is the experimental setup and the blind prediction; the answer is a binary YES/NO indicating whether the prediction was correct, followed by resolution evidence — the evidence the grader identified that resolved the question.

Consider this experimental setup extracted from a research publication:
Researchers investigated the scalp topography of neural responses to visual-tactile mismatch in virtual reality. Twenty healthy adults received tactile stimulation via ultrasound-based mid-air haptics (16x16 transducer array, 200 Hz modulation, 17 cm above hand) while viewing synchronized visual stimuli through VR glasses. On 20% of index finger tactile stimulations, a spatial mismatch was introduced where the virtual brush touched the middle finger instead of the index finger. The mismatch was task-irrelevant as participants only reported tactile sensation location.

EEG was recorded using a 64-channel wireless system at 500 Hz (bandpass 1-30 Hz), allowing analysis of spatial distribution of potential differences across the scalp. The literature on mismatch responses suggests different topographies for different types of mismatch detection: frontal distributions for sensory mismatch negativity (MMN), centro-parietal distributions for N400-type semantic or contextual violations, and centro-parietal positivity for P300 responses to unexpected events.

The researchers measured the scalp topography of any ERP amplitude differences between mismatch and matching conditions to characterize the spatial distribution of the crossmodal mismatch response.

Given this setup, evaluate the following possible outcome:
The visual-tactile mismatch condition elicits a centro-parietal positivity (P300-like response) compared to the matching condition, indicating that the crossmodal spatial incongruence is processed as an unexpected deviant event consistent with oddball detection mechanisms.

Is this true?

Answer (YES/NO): NO